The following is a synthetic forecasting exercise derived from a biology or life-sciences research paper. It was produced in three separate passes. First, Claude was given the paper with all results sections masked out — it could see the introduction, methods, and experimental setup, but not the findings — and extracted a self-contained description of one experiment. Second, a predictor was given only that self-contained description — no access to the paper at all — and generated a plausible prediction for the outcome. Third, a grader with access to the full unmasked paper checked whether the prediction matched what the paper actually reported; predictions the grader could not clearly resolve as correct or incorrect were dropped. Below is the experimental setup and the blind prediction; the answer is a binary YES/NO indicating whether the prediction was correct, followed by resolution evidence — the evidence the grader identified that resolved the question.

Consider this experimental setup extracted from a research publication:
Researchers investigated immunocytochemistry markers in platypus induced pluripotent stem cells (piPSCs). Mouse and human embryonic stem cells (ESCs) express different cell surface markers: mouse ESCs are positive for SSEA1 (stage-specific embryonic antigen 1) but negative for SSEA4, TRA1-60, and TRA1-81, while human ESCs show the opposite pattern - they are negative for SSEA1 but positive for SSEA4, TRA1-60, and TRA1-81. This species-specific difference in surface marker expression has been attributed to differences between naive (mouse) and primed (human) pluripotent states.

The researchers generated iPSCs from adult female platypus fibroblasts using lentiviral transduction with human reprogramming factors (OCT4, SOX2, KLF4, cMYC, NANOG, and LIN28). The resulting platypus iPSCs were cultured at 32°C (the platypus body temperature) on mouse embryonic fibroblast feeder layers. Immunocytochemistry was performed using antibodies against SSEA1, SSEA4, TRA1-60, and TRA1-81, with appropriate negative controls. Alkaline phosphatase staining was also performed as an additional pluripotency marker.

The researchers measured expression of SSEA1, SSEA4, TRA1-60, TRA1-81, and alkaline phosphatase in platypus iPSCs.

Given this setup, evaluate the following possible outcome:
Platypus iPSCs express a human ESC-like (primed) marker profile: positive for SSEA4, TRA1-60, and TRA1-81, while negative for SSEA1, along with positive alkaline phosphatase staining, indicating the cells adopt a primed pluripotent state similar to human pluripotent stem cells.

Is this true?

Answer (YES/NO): NO